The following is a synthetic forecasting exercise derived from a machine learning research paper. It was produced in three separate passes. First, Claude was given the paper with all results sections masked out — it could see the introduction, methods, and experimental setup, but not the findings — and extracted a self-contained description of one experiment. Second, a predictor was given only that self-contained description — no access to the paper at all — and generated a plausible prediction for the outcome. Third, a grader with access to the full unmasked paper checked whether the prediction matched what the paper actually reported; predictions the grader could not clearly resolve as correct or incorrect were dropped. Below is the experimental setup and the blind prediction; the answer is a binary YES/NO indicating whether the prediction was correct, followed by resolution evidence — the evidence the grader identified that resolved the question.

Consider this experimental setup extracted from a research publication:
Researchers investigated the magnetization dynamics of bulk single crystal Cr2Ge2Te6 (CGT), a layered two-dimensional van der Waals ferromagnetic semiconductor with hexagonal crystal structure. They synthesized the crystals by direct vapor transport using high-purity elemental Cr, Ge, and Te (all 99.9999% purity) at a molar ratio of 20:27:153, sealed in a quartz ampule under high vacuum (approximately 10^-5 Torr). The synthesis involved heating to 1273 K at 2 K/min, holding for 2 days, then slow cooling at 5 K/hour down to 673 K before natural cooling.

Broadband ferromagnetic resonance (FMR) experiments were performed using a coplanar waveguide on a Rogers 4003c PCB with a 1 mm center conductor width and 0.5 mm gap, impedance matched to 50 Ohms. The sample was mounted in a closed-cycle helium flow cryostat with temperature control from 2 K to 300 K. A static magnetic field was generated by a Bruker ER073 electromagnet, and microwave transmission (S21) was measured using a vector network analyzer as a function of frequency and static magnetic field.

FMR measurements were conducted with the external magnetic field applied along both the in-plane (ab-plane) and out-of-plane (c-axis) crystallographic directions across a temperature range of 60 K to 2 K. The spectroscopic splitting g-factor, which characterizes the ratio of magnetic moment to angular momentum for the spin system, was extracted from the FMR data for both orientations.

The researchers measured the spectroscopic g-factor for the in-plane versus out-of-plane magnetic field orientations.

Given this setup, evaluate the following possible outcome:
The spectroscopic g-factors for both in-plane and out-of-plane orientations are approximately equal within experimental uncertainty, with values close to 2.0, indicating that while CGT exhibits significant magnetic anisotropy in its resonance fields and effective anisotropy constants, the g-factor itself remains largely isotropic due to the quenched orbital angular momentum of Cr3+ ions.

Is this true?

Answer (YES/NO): NO